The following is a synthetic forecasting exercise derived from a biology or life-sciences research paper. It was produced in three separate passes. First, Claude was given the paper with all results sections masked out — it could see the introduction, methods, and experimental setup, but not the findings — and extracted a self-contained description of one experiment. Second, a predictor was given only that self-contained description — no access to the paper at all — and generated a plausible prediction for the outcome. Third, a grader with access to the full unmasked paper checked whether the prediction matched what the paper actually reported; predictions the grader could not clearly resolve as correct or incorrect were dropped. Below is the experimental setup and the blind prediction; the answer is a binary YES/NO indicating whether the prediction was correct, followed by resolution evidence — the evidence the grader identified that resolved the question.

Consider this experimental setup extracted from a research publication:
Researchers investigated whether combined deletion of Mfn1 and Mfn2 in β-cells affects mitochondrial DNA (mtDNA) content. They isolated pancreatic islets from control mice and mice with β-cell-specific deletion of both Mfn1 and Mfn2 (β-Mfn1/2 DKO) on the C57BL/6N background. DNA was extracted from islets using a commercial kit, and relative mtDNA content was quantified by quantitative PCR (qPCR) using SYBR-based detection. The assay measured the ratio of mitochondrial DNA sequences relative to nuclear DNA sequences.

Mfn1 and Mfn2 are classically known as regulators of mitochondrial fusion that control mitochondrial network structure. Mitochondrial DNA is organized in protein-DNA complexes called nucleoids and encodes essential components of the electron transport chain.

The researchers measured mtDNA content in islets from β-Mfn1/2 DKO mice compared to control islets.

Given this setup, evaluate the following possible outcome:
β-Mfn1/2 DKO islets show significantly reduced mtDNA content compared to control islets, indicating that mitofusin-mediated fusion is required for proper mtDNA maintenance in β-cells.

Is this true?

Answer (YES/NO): YES